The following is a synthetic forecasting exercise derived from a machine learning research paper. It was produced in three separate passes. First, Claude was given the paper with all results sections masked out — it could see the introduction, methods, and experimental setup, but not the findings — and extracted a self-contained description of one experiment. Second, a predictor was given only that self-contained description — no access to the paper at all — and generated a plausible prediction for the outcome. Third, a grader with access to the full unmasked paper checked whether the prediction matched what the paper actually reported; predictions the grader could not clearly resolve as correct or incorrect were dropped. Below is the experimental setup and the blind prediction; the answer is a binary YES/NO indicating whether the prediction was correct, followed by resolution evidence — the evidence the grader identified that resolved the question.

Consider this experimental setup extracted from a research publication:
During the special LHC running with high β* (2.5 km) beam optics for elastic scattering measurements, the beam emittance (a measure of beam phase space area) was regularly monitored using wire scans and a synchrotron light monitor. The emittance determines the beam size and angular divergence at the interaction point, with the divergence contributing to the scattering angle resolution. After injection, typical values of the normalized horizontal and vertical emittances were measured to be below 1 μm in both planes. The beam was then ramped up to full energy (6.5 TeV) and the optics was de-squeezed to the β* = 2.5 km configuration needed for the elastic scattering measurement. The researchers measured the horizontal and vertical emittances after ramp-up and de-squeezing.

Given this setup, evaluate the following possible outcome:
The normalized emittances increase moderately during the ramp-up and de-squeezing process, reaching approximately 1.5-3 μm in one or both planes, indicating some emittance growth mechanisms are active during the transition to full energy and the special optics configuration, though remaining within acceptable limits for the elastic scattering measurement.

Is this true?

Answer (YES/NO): YES